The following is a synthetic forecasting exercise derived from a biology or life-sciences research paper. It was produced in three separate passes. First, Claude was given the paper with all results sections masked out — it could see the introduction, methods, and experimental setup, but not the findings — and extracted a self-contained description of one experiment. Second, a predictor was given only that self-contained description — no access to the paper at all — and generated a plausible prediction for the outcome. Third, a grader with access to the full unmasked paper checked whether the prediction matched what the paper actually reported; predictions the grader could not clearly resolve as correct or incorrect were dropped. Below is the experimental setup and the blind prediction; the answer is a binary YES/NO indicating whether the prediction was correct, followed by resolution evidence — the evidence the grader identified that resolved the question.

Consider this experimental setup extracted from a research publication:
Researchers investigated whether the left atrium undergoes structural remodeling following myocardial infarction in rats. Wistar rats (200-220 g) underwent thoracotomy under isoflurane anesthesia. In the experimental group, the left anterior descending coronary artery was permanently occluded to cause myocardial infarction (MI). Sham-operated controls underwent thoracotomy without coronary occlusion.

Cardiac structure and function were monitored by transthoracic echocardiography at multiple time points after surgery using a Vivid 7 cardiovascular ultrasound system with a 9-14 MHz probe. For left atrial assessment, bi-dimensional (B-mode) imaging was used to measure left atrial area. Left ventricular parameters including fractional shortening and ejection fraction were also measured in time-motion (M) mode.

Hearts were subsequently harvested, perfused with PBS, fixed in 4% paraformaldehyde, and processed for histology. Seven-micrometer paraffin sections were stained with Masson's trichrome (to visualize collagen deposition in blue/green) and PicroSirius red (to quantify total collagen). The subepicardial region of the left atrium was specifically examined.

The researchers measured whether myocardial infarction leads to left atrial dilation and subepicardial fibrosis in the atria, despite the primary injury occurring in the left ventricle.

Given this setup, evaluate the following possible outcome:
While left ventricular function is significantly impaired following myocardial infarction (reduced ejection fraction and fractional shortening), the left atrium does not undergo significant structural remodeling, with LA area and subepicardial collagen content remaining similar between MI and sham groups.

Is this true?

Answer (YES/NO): NO